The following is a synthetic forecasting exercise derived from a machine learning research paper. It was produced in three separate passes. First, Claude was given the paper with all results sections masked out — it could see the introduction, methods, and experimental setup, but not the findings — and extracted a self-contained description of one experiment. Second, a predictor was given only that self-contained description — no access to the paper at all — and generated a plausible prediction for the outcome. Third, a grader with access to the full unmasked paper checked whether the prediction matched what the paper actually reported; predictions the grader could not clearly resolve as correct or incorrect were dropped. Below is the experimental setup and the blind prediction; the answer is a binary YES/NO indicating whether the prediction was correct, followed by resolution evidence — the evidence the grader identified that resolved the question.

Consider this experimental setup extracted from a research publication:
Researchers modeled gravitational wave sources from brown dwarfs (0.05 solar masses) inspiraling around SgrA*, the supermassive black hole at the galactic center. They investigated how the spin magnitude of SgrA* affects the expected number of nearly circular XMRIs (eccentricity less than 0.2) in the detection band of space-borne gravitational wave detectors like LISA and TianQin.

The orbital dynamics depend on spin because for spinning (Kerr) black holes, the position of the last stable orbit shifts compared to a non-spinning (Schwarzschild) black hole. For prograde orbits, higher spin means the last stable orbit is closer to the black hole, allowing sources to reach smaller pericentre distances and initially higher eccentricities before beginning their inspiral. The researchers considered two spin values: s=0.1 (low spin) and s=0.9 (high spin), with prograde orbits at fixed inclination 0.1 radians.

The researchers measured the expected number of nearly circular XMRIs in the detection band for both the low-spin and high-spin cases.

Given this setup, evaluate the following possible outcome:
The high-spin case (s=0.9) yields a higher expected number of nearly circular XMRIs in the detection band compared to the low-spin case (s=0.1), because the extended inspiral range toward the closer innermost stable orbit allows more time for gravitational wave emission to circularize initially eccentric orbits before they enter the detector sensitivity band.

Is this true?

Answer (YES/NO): YES